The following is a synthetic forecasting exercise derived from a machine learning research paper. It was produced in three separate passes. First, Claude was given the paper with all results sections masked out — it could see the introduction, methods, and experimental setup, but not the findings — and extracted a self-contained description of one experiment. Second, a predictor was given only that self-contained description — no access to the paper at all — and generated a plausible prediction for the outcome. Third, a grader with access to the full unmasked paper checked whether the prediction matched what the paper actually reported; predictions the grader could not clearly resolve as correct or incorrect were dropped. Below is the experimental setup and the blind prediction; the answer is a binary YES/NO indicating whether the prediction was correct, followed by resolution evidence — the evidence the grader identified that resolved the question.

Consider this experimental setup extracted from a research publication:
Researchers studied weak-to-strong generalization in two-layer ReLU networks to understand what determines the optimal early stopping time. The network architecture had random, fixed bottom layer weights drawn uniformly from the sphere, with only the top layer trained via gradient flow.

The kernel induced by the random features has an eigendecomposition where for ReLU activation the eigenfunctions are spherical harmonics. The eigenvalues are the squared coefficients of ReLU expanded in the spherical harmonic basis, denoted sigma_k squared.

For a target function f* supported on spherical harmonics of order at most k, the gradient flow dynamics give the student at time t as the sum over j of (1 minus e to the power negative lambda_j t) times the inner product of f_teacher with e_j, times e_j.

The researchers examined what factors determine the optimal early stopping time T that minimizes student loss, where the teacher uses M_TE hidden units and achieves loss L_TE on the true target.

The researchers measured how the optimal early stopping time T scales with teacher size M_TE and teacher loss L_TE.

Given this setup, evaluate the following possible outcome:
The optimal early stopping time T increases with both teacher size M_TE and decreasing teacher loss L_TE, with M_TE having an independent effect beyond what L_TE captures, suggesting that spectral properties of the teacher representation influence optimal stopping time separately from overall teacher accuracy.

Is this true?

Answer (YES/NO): YES